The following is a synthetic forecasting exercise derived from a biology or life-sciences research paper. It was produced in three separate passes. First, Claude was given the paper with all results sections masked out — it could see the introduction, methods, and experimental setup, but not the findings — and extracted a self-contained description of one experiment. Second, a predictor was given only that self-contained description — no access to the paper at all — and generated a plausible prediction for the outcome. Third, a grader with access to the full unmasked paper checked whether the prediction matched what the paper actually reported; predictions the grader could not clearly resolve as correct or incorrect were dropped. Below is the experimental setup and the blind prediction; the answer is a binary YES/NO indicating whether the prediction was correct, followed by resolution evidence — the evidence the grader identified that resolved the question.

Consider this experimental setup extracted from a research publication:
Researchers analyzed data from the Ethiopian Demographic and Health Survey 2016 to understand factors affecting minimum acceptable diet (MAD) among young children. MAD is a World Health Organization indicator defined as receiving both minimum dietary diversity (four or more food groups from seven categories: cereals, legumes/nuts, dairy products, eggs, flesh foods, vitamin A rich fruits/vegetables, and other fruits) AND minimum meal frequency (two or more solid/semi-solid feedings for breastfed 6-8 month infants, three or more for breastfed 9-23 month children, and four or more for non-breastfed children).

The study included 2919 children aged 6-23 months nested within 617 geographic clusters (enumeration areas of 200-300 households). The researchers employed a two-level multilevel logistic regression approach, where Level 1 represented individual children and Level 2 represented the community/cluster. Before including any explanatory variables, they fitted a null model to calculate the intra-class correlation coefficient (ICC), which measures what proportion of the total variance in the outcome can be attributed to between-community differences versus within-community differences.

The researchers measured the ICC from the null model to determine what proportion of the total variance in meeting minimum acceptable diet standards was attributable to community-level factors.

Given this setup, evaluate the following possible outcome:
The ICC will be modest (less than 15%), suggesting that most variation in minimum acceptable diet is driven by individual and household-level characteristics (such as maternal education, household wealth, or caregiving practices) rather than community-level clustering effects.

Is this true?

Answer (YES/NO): NO